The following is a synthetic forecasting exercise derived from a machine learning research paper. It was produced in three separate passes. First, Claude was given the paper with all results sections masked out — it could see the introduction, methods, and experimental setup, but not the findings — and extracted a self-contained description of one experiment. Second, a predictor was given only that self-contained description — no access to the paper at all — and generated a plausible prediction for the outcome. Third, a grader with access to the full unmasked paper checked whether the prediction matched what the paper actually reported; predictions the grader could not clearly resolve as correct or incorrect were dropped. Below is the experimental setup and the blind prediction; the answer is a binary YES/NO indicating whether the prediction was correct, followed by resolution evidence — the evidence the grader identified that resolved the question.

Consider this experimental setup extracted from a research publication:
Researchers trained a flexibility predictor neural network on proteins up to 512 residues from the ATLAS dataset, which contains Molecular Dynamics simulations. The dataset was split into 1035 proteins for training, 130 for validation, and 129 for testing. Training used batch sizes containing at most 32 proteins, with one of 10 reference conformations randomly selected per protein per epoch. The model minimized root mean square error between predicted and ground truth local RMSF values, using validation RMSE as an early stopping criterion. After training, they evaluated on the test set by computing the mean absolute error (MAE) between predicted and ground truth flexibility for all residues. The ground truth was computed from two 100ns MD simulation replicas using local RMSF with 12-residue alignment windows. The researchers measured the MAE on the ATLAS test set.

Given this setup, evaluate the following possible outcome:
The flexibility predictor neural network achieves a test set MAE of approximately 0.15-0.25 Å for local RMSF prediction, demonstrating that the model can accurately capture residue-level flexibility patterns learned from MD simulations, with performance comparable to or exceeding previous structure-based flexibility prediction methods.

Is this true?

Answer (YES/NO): YES